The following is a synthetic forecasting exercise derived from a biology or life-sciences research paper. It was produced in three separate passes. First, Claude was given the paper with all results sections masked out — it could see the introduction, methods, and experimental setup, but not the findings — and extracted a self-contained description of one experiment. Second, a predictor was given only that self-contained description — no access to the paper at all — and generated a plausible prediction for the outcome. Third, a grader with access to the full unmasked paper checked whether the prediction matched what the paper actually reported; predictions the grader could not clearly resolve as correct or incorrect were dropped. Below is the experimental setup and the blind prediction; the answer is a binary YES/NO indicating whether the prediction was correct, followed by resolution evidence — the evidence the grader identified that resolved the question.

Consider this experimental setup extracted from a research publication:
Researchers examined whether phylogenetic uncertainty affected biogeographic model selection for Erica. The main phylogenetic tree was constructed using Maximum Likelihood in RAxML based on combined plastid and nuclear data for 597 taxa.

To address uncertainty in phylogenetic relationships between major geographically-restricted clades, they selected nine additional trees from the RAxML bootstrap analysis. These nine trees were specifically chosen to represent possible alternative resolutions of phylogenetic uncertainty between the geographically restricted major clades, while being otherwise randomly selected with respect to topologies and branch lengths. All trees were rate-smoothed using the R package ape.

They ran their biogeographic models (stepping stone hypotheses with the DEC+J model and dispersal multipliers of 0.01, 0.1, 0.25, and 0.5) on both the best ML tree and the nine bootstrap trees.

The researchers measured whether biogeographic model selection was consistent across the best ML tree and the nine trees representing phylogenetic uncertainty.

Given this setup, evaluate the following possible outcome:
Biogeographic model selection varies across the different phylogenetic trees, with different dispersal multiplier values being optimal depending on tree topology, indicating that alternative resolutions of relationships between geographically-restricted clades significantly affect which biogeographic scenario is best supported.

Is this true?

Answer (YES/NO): NO